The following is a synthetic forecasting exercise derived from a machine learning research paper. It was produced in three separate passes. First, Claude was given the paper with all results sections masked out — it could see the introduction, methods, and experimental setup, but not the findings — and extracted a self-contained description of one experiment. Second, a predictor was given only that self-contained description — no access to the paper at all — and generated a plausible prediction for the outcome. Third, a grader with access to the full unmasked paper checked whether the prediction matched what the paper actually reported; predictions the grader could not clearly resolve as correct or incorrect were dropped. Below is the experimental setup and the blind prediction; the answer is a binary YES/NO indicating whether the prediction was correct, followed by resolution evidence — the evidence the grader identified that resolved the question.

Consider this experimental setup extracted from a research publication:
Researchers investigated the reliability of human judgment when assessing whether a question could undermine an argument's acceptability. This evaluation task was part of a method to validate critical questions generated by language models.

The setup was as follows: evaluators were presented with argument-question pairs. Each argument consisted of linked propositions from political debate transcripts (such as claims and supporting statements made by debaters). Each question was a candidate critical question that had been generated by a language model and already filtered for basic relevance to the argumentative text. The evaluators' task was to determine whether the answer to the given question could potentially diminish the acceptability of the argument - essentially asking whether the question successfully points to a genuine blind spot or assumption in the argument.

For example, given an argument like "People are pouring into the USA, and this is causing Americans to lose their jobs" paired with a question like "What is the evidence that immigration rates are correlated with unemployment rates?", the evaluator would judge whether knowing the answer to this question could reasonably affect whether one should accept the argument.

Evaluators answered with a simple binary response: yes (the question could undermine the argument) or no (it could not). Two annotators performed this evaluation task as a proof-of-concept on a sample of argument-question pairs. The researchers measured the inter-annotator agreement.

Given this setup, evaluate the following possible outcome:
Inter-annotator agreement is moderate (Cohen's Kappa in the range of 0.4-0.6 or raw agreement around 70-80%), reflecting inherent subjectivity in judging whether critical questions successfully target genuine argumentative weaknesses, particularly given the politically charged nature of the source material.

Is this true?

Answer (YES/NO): NO